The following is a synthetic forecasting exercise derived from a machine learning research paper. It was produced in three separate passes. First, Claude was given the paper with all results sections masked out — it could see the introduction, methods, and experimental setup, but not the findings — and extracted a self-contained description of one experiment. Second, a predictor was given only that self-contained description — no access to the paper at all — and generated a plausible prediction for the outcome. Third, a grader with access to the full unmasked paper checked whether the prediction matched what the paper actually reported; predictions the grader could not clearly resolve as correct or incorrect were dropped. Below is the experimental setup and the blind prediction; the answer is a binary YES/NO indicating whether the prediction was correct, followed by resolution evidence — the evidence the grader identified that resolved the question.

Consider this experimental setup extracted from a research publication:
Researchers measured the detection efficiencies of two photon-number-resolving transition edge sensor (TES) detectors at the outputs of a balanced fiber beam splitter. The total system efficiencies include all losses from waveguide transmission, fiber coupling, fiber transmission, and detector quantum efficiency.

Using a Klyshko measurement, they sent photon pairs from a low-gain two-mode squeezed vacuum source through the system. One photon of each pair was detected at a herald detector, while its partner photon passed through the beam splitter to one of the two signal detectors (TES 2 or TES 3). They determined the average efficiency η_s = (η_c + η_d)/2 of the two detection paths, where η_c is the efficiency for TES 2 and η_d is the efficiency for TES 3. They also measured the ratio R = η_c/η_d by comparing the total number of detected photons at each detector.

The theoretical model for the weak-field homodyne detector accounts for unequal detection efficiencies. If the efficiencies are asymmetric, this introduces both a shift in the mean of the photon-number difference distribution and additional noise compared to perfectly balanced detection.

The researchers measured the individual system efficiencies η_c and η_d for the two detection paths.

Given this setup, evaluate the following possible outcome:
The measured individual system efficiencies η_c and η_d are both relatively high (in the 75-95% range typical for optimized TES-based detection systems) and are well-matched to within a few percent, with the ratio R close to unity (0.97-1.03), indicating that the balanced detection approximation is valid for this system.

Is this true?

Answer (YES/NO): NO